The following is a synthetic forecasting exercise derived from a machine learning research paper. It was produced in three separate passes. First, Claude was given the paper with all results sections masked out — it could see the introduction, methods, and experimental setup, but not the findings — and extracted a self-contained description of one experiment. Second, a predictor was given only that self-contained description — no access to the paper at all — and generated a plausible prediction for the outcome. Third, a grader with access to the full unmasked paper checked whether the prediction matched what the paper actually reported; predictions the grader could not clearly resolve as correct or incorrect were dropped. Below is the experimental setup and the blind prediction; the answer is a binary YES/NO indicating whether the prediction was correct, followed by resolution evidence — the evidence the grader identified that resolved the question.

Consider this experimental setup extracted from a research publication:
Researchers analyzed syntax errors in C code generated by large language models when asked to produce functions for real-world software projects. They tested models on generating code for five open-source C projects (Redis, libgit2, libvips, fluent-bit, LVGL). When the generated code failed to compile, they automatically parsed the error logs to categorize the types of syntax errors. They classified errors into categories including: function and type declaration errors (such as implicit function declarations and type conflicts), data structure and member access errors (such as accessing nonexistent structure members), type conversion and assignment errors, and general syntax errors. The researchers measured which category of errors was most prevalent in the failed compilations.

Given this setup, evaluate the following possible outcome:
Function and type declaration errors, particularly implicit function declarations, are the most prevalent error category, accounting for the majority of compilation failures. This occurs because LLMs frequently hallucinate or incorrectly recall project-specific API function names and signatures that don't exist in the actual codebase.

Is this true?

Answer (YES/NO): NO